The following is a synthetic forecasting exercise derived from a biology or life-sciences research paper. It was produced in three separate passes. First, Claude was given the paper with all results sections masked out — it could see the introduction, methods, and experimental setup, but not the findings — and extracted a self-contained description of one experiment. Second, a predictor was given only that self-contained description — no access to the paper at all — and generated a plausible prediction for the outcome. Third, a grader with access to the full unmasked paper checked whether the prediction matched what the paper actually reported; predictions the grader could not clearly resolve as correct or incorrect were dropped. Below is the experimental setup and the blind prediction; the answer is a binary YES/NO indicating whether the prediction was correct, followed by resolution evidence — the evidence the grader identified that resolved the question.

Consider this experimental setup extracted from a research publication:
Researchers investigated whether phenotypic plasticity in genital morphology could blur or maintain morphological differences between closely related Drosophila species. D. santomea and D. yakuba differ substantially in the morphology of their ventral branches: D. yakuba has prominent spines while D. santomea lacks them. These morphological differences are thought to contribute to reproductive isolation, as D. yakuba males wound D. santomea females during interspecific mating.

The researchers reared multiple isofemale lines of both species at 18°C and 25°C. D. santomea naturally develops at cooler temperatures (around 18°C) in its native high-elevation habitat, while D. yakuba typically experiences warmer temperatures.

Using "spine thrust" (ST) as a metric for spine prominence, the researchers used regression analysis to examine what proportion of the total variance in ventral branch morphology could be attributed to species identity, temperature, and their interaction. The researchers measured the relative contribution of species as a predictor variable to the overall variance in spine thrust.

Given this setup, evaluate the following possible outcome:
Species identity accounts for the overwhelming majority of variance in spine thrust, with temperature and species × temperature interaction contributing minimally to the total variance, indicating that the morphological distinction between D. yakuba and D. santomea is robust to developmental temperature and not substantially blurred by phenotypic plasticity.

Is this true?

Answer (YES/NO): NO